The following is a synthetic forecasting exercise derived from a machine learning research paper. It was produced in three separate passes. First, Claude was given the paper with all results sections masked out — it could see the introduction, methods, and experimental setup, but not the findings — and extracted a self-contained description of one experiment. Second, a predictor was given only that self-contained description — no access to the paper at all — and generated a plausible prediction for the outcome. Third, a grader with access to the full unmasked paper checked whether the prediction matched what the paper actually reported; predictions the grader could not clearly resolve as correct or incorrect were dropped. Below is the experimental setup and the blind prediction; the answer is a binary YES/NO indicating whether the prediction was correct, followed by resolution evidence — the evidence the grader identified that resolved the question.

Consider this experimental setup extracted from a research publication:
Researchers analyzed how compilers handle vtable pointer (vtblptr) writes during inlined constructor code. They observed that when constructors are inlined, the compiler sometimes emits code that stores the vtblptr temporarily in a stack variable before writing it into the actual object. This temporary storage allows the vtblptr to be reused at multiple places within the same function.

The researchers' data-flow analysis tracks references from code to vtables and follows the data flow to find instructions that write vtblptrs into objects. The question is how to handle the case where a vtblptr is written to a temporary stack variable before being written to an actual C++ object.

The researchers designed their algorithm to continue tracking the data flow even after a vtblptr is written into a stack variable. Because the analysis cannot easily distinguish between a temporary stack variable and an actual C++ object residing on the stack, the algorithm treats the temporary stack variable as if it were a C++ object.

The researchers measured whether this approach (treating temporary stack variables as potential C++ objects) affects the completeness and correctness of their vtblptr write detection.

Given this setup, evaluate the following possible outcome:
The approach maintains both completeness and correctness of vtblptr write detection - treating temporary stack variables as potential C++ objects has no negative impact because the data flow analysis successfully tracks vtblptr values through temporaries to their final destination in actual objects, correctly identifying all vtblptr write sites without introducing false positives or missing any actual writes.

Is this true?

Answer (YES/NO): NO